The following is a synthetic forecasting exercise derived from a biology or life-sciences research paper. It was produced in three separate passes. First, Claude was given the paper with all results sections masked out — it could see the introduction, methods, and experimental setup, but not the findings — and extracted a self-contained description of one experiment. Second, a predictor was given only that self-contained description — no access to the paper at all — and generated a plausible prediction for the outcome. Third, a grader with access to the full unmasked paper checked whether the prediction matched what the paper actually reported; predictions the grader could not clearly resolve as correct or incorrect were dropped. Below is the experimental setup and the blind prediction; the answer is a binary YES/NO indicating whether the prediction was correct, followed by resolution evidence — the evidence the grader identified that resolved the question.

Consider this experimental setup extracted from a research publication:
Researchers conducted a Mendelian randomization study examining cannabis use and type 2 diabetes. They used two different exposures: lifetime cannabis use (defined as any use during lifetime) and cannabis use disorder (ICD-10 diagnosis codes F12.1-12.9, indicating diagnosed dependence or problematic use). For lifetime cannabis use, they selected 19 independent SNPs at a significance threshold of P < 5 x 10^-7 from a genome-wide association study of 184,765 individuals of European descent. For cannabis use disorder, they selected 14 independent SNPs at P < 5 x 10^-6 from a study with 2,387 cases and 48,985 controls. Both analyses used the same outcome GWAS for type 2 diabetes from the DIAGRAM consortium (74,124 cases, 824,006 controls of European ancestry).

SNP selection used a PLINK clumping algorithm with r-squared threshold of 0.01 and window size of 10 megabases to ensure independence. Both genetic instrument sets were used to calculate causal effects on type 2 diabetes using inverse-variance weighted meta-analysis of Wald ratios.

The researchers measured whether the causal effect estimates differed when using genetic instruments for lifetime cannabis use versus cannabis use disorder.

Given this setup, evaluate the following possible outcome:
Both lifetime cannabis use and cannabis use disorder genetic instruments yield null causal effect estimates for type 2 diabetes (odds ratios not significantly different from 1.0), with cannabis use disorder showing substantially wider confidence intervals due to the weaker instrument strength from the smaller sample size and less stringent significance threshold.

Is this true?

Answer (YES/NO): NO